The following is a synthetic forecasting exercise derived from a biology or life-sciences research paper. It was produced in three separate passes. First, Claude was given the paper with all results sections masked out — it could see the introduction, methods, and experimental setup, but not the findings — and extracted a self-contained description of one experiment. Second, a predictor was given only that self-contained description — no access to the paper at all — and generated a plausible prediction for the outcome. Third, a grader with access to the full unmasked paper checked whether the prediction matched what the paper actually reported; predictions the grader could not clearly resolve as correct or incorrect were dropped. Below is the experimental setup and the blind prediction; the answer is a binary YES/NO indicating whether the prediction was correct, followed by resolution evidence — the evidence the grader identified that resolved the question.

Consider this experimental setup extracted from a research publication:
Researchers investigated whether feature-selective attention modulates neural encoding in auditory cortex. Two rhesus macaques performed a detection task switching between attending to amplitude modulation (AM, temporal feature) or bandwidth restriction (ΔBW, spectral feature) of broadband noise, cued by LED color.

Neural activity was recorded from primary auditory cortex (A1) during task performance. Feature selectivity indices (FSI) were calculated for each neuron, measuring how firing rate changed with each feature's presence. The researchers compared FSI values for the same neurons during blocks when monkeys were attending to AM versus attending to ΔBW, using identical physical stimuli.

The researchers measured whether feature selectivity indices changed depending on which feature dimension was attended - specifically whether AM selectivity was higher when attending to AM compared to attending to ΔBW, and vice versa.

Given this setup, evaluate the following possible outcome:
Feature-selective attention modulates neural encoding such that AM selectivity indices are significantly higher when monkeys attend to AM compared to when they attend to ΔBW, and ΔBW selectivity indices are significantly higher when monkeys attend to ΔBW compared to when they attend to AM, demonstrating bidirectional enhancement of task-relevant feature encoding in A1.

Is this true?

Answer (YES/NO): NO